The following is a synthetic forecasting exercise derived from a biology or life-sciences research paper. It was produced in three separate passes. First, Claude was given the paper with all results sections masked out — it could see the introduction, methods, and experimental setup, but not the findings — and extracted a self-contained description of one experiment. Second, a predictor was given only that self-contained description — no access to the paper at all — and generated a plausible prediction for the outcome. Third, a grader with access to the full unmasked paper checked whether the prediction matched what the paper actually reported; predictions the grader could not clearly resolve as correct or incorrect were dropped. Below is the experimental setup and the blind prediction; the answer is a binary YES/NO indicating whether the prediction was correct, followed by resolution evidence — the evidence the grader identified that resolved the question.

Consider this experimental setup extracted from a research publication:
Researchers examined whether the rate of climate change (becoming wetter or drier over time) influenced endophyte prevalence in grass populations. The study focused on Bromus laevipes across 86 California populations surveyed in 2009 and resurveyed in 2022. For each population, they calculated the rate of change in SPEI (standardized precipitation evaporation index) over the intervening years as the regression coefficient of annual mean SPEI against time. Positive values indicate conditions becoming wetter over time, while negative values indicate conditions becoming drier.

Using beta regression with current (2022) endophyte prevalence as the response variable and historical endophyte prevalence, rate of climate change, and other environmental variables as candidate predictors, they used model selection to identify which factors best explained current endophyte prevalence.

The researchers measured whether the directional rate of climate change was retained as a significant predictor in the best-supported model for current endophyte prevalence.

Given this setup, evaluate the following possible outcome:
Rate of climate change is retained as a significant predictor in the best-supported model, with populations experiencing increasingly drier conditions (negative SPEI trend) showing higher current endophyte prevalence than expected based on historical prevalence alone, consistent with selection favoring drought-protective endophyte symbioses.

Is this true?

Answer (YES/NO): NO